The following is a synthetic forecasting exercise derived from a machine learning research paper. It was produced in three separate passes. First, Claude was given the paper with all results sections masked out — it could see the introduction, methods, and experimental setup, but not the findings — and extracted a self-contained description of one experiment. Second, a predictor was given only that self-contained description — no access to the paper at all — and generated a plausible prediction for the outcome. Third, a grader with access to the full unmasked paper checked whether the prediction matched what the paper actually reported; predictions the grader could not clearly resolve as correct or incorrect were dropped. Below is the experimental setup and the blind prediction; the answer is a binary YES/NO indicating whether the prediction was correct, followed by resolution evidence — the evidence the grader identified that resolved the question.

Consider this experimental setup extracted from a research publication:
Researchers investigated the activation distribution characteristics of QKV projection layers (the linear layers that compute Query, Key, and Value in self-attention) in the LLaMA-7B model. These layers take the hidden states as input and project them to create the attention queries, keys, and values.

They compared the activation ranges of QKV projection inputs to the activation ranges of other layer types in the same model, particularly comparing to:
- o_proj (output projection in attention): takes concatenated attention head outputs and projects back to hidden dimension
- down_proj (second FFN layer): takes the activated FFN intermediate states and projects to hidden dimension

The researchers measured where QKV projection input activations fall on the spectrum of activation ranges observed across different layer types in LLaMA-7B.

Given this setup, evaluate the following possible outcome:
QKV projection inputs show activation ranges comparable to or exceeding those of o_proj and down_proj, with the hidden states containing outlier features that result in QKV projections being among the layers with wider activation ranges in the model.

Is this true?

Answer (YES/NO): NO